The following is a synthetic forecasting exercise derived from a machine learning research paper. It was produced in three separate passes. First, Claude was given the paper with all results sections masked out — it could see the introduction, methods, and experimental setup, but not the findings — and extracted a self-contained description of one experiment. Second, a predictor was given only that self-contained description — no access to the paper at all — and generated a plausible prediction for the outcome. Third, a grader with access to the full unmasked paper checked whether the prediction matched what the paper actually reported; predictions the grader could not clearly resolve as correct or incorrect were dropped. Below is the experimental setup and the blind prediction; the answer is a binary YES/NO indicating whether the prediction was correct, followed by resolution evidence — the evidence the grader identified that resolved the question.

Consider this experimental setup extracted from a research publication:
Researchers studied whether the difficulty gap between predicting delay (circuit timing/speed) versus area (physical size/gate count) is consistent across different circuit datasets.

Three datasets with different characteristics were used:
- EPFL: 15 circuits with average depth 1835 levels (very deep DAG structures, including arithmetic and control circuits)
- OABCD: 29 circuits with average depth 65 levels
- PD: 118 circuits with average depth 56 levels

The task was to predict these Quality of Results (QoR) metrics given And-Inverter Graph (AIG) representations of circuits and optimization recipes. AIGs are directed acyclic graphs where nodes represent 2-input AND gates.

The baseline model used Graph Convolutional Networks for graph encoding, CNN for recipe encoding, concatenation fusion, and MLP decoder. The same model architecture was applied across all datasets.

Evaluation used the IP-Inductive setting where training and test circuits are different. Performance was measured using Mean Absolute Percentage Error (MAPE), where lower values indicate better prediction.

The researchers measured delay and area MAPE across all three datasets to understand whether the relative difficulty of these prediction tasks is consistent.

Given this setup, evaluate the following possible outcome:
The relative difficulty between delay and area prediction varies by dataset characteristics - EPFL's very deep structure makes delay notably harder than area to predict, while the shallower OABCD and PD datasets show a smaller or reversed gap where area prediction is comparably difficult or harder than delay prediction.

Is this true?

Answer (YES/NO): NO